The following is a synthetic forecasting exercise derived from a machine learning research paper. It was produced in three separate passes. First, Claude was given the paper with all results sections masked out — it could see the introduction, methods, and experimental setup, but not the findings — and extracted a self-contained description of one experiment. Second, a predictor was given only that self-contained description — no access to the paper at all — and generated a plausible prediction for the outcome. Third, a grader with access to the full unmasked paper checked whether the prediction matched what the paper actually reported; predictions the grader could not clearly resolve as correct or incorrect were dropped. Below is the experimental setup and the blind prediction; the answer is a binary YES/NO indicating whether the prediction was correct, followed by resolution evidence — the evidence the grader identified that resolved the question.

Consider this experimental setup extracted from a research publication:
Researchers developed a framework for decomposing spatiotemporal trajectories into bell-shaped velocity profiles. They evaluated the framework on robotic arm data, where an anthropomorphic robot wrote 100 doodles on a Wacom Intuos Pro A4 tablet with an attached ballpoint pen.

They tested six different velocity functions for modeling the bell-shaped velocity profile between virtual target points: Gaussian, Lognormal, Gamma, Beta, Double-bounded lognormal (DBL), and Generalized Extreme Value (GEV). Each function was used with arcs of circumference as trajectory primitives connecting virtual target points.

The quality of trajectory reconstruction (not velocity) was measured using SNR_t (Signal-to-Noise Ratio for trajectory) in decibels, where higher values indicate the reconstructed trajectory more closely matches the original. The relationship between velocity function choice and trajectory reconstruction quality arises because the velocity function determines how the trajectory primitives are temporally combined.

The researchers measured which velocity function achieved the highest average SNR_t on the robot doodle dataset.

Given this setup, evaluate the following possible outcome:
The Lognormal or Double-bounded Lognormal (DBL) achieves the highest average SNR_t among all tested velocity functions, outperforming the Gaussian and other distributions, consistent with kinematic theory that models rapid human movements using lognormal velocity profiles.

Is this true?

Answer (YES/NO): YES